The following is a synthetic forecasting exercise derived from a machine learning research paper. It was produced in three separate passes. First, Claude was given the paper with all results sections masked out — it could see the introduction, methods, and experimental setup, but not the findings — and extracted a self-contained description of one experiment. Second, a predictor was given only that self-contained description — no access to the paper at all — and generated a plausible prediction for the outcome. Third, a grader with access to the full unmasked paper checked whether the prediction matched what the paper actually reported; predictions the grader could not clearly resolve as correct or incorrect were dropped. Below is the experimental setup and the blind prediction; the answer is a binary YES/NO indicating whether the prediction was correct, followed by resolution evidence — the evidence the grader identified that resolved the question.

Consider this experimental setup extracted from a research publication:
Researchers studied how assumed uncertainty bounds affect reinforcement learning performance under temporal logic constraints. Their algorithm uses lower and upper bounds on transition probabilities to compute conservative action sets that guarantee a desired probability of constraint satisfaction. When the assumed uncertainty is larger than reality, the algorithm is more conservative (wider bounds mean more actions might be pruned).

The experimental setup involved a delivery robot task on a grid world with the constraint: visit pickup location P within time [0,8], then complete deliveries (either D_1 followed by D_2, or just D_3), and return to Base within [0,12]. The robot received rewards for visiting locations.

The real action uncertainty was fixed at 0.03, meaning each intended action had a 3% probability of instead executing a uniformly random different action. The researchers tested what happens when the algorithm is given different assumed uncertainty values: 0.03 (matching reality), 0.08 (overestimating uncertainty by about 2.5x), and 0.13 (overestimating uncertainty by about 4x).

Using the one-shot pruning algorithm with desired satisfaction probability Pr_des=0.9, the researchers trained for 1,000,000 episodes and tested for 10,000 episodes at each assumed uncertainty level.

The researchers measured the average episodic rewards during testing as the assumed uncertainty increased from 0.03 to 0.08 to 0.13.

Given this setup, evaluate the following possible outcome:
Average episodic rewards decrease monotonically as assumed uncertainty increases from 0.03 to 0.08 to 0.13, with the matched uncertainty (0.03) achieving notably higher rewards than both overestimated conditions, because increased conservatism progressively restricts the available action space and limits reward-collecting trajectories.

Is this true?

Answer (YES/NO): NO